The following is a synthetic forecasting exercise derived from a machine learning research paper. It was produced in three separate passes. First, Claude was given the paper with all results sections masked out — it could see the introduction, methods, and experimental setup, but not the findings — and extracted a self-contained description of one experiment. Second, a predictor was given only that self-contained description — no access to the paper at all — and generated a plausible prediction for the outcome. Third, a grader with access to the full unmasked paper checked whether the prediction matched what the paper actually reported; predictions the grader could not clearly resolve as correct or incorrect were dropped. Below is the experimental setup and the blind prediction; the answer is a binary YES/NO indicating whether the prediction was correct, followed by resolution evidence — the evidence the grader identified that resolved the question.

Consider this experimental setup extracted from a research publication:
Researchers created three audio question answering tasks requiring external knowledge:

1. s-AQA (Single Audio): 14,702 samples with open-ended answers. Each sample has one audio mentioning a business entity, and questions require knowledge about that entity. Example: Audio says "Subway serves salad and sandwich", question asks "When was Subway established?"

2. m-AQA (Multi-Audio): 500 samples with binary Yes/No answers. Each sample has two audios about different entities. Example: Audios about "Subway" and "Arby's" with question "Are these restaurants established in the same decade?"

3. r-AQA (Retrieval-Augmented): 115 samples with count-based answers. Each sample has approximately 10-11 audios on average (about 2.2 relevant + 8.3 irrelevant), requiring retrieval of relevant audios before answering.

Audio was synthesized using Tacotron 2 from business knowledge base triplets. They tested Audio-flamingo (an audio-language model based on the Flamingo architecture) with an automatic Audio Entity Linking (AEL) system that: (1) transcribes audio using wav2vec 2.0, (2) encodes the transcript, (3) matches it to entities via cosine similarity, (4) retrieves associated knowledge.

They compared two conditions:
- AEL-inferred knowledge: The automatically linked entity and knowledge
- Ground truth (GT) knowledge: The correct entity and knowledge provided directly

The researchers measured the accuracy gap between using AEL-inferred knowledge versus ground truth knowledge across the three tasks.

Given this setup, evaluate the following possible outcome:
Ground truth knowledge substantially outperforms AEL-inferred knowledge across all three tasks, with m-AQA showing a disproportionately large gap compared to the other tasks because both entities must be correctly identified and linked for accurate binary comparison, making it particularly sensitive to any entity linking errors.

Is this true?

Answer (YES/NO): NO